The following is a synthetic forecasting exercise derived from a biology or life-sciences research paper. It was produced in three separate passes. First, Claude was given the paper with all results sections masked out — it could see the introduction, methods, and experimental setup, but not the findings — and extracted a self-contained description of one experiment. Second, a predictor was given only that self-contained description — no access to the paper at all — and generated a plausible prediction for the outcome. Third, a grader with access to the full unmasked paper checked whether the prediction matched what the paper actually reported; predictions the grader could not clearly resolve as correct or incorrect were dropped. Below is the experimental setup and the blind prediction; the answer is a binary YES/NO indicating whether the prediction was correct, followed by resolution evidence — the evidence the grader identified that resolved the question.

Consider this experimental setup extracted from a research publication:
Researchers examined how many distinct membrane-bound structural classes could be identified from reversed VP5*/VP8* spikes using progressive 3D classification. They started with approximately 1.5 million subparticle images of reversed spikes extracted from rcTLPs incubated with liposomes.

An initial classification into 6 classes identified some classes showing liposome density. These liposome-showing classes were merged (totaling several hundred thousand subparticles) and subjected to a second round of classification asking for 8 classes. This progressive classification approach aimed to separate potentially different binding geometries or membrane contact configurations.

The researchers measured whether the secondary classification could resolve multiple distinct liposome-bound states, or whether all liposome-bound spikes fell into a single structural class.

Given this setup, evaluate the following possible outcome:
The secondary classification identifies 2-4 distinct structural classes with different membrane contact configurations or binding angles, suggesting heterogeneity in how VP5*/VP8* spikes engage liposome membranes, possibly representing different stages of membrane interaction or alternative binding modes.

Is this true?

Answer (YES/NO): YES